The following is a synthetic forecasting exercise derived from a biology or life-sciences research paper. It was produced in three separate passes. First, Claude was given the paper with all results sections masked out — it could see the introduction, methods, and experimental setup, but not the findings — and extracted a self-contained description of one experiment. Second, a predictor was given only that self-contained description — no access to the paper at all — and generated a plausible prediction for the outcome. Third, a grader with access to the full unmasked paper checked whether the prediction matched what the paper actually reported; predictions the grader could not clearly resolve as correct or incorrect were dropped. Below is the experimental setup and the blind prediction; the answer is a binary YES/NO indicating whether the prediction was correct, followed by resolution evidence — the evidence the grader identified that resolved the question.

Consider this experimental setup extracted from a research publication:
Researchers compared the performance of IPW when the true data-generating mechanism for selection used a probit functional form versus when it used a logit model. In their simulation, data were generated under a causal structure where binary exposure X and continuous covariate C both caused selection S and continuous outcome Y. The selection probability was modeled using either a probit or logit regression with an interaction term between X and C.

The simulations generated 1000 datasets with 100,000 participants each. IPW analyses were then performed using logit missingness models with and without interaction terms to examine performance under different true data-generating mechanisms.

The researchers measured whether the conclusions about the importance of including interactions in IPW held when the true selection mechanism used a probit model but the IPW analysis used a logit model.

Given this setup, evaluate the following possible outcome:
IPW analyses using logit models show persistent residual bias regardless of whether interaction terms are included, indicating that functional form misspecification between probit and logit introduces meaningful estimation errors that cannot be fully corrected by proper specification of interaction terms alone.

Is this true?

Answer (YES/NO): NO